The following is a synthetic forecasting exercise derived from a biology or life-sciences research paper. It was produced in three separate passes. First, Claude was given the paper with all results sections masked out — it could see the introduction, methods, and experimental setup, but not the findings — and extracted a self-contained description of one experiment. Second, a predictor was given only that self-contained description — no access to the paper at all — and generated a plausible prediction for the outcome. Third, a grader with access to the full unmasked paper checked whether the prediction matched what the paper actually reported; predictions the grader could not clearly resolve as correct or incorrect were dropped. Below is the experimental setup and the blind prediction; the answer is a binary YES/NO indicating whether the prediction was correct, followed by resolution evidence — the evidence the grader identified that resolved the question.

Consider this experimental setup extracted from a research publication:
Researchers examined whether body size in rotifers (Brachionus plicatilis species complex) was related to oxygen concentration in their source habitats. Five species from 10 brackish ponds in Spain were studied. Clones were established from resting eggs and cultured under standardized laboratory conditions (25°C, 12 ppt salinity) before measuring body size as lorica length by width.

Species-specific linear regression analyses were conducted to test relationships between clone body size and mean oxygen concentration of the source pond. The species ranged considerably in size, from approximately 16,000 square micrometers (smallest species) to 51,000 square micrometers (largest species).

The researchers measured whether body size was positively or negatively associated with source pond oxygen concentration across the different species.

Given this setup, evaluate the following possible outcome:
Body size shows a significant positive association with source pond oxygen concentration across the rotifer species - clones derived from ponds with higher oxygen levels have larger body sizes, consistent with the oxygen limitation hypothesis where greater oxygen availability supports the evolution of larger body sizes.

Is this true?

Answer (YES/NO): YES